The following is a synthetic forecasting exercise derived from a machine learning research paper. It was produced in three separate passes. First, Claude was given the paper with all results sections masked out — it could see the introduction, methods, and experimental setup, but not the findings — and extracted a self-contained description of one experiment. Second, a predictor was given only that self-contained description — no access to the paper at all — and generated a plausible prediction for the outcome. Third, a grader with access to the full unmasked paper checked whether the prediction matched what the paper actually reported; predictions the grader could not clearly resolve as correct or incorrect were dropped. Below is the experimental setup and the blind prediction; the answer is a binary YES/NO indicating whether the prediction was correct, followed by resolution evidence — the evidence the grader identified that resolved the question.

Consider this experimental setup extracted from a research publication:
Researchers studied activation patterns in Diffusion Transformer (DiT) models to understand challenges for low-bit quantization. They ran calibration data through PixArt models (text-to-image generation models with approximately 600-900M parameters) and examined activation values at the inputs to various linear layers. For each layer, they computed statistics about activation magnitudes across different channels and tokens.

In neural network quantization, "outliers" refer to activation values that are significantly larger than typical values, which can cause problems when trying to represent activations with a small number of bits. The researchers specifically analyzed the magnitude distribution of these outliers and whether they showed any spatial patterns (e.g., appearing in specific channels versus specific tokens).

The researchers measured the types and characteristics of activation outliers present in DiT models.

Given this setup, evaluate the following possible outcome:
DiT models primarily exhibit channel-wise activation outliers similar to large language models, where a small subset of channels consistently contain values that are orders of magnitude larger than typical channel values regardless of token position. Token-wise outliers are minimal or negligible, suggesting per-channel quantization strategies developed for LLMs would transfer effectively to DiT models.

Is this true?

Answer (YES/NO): NO